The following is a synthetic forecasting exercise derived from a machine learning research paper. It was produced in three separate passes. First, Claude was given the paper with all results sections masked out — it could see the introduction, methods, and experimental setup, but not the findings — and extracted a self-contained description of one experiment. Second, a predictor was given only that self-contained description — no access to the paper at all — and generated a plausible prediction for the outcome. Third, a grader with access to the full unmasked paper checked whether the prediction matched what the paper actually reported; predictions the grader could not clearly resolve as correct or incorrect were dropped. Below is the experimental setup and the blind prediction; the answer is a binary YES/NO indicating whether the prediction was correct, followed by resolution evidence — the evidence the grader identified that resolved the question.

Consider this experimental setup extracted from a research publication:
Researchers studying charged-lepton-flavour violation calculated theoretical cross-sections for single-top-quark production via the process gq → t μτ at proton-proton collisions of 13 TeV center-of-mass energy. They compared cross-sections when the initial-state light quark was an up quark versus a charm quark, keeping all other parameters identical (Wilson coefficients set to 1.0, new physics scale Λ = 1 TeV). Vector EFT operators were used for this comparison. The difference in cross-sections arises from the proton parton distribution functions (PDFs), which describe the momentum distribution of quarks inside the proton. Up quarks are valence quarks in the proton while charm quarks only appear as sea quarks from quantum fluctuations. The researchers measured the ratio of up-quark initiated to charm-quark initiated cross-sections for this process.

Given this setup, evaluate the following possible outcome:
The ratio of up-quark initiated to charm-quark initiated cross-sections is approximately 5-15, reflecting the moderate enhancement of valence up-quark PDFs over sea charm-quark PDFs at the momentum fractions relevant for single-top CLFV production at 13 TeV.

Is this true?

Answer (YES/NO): YES